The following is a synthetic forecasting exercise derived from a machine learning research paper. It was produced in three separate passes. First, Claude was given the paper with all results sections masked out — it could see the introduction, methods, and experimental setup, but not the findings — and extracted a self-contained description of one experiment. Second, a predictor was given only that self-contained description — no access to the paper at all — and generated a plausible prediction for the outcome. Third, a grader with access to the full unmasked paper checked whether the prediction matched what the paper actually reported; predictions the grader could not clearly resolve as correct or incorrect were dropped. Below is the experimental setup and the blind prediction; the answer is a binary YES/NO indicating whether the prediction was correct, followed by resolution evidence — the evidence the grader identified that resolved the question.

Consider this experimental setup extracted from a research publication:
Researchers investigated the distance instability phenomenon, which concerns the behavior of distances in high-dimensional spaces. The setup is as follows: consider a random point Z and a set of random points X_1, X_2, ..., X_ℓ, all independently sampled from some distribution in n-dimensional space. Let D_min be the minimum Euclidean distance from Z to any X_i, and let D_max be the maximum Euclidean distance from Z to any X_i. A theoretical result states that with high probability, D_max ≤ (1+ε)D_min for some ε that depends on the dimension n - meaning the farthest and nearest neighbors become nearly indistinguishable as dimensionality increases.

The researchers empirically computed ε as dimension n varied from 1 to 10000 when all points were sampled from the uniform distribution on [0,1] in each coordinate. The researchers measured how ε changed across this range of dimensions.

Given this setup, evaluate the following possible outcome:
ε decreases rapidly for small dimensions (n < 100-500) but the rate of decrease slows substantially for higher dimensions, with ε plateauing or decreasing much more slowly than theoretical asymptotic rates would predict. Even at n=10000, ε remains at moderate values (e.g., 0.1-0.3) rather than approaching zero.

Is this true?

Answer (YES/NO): NO